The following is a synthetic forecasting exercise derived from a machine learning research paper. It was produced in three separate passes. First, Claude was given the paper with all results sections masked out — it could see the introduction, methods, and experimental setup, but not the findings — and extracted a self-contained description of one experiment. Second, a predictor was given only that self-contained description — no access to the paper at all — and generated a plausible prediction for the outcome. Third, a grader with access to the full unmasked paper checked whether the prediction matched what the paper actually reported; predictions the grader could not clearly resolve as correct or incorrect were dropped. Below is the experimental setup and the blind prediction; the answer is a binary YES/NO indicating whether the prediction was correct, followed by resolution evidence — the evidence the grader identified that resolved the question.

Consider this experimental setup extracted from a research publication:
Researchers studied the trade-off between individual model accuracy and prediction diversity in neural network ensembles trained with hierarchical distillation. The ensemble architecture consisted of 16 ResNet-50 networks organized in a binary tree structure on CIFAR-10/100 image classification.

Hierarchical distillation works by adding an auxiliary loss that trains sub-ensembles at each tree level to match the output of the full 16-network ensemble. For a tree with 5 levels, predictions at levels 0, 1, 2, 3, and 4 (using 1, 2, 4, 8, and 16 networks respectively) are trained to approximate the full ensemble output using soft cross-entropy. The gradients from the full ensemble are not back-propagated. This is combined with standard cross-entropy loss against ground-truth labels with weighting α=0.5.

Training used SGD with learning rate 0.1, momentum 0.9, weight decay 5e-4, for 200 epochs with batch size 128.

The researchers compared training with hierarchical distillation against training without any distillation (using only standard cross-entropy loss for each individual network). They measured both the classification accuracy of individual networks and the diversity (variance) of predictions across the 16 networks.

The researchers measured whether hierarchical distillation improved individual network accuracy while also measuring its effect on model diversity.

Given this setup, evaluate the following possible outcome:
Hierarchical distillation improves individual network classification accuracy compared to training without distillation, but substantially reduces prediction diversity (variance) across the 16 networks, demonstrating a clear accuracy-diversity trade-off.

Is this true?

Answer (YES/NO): NO